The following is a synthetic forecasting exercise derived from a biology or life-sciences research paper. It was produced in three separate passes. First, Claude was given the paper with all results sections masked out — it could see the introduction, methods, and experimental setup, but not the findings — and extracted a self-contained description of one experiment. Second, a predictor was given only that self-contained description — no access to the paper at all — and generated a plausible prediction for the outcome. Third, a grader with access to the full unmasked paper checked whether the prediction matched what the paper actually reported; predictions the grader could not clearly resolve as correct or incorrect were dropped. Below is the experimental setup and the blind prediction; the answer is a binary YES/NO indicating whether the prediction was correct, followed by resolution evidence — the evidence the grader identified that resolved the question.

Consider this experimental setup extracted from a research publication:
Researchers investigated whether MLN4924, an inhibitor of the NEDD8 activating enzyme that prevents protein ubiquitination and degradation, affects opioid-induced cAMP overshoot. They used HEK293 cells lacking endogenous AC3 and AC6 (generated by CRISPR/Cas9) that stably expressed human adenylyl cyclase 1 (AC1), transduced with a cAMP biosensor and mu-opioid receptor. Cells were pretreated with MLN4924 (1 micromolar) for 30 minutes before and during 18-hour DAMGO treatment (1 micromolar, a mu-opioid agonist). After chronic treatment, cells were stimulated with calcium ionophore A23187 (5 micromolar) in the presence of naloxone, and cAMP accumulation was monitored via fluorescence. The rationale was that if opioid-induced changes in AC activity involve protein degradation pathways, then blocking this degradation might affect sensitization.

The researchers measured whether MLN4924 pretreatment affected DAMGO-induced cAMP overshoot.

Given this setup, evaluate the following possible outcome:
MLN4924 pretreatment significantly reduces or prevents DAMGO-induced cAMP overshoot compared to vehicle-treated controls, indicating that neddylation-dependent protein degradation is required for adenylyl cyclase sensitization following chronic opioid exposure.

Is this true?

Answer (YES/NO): YES